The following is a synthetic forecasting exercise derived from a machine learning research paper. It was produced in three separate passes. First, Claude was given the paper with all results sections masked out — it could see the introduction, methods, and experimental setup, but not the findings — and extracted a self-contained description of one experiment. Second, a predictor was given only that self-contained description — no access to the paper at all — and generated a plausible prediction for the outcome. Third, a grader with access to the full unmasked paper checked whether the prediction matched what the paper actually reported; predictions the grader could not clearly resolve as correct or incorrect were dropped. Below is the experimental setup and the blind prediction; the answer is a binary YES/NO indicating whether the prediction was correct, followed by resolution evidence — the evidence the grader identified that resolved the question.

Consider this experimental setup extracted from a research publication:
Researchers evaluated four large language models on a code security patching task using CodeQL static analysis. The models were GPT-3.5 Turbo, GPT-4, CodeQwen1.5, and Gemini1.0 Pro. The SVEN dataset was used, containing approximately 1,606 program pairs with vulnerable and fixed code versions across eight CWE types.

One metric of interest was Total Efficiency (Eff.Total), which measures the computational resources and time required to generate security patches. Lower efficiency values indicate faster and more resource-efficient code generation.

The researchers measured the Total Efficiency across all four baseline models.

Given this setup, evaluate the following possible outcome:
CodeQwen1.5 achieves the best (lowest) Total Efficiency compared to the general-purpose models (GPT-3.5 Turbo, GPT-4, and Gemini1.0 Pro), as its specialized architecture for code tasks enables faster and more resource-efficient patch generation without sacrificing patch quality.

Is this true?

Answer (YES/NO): NO